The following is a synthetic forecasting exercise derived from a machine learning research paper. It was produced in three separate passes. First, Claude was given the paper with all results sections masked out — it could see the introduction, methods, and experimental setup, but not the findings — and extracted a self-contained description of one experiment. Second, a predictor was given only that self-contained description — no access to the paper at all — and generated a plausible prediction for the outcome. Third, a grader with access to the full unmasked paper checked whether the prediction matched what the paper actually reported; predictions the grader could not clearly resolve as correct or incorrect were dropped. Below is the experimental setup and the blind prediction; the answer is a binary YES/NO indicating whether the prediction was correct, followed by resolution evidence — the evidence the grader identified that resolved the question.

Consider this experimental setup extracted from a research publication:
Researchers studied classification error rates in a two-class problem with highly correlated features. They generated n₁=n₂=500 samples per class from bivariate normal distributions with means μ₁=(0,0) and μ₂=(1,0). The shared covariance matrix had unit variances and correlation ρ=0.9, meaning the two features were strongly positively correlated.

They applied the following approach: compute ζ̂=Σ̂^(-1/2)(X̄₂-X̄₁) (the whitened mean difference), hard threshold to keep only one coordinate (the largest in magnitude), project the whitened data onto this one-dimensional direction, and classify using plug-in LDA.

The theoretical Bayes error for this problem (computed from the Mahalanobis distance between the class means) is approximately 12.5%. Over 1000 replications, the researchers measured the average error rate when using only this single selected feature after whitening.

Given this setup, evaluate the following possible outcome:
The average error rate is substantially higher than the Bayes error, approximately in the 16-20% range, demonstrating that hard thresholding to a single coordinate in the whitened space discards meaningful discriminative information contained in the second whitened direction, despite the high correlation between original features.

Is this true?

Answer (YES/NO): YES